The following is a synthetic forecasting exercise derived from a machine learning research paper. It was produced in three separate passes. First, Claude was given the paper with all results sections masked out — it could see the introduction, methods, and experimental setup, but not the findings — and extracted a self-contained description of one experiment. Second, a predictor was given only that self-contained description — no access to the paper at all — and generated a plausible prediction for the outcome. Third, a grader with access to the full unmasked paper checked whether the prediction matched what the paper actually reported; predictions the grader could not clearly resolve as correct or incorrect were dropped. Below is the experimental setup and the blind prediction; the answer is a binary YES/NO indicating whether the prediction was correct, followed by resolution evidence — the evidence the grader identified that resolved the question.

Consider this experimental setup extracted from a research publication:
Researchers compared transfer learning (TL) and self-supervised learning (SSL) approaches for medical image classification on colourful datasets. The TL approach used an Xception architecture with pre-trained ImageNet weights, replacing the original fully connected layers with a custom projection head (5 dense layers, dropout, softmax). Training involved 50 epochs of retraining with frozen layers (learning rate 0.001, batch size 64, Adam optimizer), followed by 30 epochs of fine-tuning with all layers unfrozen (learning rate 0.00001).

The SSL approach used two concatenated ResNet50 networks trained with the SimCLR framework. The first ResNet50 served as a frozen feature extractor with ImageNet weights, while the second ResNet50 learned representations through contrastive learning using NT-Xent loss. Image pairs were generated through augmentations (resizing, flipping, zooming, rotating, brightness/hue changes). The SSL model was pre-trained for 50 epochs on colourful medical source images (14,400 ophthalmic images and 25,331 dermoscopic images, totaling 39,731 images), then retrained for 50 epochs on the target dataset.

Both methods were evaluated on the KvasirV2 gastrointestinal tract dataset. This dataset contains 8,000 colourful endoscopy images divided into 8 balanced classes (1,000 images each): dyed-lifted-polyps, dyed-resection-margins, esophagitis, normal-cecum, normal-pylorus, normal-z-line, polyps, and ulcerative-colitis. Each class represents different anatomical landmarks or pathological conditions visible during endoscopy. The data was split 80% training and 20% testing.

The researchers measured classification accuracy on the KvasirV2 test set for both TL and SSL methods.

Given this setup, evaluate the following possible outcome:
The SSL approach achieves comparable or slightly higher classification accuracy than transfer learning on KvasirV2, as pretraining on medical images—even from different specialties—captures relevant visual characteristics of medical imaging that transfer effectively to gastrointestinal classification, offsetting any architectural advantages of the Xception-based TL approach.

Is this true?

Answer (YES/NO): NO